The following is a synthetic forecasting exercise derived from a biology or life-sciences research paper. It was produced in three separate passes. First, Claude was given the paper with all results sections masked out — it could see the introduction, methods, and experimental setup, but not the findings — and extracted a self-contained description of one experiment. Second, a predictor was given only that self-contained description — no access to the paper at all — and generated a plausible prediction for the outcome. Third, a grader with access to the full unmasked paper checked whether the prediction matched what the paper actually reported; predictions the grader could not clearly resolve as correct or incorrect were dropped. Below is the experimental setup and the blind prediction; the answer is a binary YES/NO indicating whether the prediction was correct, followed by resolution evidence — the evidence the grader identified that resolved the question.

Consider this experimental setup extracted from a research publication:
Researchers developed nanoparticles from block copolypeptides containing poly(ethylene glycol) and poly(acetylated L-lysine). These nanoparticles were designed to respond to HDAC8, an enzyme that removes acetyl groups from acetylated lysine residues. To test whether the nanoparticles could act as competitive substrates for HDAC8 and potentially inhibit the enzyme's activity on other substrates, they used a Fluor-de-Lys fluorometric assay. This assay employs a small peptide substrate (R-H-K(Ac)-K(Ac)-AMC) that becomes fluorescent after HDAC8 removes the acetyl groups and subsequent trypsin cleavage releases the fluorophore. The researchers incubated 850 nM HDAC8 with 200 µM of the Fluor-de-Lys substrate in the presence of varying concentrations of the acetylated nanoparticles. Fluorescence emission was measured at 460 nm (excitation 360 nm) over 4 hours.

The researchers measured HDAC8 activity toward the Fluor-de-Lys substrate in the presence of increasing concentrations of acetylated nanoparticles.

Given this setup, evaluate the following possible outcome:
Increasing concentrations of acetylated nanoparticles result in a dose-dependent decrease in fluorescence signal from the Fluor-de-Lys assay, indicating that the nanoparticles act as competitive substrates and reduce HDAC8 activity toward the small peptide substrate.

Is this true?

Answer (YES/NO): YES